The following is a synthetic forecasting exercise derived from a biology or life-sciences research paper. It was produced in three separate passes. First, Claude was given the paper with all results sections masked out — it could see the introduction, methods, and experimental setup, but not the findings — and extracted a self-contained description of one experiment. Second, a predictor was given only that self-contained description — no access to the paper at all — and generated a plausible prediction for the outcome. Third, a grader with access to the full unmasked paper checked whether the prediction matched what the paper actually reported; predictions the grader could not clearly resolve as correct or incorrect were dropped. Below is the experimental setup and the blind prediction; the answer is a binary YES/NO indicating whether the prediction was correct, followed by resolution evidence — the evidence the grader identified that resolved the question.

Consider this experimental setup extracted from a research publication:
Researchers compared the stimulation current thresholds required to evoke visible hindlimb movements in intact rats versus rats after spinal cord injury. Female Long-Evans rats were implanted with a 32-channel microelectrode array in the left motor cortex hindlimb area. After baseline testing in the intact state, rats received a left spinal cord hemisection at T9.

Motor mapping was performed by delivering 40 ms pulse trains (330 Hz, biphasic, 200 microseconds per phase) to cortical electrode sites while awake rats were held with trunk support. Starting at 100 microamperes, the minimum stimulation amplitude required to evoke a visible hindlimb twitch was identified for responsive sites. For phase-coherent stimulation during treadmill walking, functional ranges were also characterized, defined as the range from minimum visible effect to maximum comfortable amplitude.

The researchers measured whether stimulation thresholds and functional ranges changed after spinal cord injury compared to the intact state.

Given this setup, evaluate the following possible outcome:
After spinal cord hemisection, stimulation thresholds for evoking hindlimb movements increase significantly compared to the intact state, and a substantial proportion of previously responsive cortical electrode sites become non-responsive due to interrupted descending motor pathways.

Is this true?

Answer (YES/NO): NO